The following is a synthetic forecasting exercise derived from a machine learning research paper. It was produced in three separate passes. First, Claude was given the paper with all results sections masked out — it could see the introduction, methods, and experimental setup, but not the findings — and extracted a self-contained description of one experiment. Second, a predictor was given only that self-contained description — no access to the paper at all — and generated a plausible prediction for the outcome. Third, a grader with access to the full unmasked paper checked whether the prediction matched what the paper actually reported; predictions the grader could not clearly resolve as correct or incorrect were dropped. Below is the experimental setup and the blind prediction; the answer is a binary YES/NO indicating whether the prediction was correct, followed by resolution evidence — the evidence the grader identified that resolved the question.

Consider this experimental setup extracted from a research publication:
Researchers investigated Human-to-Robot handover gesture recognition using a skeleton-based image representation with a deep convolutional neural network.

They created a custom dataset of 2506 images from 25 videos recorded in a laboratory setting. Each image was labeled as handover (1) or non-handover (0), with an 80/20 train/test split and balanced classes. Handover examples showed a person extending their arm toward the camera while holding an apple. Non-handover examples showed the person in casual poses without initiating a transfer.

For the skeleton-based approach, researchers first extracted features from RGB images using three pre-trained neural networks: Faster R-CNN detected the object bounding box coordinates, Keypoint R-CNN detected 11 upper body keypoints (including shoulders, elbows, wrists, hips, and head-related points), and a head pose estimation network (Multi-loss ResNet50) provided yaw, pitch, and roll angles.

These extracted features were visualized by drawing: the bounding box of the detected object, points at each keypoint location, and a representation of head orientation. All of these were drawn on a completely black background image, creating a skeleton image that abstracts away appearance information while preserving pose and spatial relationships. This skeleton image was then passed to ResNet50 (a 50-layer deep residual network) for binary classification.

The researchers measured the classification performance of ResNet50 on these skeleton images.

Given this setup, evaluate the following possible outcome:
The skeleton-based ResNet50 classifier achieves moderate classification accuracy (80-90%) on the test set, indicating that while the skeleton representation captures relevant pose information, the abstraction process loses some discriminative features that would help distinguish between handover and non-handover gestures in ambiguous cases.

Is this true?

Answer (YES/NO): YES